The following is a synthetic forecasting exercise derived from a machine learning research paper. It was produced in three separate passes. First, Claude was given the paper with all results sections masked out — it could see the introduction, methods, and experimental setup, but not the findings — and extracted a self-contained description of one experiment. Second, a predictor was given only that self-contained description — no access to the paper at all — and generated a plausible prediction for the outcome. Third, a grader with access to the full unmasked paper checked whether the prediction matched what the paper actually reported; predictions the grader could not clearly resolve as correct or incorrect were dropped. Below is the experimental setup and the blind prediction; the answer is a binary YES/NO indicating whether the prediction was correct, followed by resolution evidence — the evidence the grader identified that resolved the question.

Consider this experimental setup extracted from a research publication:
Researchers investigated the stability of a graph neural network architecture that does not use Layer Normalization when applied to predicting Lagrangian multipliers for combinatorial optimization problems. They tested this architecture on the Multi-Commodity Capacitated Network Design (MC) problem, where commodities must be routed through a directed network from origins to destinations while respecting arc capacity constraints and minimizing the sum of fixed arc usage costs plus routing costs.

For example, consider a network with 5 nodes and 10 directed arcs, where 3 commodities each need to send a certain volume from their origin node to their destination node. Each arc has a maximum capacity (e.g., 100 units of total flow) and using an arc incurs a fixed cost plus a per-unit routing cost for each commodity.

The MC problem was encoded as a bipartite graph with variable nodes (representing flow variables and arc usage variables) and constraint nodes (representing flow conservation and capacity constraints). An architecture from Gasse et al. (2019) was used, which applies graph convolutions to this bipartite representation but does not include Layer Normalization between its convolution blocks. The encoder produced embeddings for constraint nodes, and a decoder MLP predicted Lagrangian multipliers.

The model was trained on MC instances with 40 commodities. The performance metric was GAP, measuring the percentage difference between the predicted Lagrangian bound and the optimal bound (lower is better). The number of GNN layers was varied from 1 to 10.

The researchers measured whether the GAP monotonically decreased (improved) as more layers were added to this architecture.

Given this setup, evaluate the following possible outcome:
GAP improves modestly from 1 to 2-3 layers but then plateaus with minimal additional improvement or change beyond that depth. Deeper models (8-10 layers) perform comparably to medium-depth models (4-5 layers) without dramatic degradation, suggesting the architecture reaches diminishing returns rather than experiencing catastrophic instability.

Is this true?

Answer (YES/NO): NO